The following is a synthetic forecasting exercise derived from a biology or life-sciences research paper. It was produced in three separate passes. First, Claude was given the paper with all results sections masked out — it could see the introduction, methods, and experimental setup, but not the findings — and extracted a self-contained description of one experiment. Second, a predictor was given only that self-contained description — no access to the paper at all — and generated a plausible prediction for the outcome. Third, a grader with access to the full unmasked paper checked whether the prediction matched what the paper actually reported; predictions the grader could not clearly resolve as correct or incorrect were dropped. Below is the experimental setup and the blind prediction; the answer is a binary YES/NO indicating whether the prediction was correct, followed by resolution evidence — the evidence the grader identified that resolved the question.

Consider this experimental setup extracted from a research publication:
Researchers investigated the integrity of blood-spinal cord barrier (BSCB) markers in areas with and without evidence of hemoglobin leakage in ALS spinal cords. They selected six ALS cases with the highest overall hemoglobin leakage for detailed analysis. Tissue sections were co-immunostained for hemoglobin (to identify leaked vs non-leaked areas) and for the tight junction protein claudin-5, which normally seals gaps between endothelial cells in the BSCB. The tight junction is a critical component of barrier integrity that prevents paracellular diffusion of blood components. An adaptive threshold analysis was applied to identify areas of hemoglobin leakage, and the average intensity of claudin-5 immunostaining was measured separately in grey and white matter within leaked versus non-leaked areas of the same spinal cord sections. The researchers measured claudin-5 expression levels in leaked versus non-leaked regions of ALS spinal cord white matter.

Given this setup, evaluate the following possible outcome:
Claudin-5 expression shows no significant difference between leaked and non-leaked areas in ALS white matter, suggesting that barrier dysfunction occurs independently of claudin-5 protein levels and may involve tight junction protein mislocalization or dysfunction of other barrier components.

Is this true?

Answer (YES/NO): YES